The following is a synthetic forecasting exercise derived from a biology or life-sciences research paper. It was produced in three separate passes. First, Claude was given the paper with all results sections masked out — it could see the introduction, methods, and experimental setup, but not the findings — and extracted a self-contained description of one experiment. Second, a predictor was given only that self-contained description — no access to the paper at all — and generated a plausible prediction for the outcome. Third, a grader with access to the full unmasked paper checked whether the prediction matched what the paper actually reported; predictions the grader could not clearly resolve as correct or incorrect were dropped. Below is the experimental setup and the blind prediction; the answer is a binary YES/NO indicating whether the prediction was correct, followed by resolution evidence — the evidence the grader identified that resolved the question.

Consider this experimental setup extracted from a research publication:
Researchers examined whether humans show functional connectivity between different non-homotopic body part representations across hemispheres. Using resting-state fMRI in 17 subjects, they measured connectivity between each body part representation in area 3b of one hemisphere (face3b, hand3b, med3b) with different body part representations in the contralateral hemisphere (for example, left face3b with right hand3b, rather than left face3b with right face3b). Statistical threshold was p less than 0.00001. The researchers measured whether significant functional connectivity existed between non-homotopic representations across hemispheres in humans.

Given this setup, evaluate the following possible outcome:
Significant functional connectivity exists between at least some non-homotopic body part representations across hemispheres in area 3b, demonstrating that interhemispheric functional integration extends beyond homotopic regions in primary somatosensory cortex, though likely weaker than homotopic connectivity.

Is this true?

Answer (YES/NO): YES